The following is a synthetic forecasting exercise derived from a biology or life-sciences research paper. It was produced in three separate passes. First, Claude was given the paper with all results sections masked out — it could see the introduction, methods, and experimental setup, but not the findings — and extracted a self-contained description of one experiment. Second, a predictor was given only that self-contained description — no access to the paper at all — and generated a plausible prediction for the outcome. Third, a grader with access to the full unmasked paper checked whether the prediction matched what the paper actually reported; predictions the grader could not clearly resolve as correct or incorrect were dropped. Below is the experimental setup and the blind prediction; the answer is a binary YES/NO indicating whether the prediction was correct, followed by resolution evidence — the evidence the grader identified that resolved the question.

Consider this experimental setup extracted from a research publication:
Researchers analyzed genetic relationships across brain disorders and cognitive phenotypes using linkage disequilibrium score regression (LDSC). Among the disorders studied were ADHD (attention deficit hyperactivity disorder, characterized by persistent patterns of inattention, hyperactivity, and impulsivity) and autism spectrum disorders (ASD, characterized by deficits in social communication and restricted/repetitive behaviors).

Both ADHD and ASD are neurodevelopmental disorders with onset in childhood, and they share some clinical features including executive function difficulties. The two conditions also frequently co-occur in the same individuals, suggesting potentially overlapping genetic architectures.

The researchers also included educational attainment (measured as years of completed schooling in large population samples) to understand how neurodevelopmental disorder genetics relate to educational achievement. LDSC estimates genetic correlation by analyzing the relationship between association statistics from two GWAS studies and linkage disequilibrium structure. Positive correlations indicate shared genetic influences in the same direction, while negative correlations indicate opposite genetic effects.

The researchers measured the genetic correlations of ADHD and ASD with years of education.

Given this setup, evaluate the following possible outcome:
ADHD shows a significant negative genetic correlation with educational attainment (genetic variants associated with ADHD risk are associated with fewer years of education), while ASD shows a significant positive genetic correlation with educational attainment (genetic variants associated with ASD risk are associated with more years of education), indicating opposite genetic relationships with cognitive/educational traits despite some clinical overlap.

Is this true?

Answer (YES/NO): YES